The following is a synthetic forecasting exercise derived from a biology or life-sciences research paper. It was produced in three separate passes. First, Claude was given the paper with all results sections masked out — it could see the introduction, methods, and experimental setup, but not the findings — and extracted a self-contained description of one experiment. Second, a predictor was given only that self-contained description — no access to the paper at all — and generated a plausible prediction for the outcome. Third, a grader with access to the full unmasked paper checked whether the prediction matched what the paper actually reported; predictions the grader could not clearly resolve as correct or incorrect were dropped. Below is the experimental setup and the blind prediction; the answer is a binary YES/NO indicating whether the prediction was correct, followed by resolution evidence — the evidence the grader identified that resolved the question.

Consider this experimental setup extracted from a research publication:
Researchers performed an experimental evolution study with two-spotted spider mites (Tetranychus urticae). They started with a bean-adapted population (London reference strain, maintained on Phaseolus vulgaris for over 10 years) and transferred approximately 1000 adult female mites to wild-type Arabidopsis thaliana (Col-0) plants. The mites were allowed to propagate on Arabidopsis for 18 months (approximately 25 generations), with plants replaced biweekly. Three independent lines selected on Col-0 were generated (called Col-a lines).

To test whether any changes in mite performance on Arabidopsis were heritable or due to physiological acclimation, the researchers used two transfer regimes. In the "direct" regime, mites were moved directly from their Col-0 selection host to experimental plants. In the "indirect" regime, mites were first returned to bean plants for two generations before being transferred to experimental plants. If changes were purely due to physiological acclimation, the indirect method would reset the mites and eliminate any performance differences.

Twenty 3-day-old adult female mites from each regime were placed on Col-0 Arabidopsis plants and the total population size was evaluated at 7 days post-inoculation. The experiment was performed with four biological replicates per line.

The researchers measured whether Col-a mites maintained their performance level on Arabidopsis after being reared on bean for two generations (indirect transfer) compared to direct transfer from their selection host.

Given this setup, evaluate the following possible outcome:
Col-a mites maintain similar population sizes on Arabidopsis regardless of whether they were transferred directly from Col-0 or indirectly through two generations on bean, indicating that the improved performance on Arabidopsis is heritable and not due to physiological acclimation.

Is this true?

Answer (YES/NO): YES